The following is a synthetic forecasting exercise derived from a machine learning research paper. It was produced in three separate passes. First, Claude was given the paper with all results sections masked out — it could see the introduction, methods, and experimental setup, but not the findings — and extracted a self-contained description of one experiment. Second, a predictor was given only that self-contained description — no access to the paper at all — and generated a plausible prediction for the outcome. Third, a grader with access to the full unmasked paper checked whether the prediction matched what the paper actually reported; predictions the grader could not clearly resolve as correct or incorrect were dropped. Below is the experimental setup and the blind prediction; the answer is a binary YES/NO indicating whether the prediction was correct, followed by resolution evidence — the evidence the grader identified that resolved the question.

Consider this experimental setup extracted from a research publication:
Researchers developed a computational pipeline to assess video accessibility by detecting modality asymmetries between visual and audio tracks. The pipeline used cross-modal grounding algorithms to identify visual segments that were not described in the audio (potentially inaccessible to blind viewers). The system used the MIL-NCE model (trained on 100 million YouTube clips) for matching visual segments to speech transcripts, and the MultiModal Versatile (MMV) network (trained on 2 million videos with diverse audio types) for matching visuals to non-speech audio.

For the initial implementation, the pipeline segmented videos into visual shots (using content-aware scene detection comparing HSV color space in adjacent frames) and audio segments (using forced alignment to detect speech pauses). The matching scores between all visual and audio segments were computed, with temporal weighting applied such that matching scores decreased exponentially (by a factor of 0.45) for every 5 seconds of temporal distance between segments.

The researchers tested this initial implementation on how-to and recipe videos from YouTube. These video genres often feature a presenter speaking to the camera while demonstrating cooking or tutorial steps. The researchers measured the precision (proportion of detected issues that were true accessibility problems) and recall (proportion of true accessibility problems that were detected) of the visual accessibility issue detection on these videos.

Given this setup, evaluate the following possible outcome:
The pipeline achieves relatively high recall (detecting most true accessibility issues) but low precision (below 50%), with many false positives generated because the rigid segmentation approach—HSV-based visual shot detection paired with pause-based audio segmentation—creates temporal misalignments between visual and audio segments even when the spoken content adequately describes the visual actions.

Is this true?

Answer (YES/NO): NO